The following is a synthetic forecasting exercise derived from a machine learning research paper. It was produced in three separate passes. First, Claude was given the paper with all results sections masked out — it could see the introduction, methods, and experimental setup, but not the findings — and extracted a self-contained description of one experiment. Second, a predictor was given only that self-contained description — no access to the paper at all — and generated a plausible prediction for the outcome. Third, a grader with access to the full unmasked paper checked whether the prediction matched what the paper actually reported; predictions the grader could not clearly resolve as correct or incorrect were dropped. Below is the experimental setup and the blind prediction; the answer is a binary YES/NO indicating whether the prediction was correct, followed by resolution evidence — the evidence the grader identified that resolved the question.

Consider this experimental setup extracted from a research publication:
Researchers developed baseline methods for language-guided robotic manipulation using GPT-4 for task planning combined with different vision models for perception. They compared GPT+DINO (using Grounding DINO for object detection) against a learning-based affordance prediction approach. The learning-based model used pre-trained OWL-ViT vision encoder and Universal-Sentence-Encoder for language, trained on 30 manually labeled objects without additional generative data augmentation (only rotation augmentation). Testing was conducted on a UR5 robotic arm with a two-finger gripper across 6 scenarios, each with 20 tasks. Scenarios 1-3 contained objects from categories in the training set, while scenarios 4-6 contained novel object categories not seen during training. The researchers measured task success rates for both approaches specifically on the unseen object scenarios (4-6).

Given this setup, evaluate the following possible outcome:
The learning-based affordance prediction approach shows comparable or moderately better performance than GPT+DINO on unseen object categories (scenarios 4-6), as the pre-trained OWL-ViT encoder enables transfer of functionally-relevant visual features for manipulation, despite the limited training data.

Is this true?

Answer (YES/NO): NO